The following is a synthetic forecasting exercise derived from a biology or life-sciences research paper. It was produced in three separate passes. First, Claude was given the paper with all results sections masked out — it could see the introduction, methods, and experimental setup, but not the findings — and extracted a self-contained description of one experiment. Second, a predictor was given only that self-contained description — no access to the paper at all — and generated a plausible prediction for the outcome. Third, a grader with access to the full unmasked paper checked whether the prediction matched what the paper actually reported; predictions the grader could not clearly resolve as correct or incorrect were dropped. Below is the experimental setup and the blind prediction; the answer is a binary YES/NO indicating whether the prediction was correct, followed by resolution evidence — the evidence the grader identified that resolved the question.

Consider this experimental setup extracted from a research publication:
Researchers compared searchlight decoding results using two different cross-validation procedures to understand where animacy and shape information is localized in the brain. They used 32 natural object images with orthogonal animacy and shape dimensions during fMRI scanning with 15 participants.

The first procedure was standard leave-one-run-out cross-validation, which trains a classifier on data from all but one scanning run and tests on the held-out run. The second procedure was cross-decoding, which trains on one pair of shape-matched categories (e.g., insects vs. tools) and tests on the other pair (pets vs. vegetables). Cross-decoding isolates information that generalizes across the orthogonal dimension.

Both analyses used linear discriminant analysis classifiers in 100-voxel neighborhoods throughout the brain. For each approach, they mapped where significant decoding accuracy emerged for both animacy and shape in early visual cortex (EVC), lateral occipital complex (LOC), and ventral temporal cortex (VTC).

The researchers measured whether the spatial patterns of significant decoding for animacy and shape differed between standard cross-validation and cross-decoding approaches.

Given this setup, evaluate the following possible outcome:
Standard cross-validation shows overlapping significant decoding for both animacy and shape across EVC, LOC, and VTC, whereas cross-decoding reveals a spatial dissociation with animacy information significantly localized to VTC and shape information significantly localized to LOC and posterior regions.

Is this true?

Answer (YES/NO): NO